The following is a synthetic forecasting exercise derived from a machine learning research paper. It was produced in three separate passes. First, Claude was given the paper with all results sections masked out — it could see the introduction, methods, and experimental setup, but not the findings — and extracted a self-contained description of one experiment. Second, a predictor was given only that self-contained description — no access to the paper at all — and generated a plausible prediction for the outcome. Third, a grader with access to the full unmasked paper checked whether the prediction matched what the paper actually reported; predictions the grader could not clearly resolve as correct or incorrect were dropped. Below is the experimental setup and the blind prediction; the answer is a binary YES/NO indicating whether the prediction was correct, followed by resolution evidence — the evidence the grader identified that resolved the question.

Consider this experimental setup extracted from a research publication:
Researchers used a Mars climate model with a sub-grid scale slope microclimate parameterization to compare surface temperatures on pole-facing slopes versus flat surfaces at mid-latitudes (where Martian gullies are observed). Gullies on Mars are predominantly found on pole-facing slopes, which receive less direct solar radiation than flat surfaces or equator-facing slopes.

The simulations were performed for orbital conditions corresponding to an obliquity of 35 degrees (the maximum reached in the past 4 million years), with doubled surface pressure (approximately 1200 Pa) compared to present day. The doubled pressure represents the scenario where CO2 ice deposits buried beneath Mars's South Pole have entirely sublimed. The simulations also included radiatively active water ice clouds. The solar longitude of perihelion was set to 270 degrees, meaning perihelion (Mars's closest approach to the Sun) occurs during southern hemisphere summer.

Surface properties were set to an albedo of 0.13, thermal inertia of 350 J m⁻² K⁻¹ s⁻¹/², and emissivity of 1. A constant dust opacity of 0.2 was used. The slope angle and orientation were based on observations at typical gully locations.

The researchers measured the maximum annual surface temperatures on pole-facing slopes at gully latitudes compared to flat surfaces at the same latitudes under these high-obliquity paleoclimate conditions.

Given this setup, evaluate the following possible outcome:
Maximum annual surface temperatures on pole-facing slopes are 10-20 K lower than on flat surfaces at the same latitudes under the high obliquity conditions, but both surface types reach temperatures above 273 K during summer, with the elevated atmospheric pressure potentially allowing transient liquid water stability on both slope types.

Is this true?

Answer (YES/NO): NO